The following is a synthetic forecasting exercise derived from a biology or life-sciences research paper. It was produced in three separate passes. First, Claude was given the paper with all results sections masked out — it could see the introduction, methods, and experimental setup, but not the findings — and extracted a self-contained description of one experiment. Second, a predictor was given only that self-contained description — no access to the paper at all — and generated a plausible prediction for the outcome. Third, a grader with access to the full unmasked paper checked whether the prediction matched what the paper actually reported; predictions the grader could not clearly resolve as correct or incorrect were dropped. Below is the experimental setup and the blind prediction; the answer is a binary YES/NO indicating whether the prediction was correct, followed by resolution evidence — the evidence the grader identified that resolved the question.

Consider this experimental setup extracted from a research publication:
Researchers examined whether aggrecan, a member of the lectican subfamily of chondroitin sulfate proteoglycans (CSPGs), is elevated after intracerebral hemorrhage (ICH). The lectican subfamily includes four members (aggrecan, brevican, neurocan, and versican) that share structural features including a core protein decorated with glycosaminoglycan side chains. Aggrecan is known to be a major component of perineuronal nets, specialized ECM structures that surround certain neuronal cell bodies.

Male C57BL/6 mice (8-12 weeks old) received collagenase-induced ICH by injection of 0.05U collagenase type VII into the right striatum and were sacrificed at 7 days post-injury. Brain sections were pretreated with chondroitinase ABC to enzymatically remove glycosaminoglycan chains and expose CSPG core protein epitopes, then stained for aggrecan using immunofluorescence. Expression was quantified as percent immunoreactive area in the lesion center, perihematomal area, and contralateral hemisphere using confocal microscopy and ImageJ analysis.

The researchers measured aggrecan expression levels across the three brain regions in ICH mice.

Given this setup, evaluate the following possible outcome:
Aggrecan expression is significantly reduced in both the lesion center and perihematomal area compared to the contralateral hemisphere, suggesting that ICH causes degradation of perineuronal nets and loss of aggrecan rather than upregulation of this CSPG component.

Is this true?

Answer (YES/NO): NO